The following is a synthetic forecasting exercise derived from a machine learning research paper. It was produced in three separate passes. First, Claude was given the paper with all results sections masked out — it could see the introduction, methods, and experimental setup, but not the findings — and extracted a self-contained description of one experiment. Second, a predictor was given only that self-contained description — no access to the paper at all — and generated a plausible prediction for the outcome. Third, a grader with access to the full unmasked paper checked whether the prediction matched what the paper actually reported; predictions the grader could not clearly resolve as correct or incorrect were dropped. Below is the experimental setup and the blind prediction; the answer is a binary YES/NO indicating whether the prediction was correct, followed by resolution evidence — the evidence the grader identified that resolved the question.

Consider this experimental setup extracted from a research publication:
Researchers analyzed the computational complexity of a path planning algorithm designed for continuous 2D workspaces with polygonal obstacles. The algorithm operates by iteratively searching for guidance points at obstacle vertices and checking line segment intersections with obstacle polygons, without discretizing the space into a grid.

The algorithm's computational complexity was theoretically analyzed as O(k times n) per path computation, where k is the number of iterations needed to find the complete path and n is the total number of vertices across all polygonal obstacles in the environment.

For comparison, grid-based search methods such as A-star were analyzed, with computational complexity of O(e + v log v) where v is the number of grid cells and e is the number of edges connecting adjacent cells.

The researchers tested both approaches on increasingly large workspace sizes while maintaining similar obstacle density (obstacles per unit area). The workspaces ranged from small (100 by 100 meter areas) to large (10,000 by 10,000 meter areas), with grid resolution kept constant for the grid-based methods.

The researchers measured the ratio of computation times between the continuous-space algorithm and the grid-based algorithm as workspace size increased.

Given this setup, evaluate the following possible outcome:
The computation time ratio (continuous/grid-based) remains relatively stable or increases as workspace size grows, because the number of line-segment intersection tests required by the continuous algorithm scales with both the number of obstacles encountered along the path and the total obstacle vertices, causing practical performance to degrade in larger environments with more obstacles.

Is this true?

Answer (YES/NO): NO